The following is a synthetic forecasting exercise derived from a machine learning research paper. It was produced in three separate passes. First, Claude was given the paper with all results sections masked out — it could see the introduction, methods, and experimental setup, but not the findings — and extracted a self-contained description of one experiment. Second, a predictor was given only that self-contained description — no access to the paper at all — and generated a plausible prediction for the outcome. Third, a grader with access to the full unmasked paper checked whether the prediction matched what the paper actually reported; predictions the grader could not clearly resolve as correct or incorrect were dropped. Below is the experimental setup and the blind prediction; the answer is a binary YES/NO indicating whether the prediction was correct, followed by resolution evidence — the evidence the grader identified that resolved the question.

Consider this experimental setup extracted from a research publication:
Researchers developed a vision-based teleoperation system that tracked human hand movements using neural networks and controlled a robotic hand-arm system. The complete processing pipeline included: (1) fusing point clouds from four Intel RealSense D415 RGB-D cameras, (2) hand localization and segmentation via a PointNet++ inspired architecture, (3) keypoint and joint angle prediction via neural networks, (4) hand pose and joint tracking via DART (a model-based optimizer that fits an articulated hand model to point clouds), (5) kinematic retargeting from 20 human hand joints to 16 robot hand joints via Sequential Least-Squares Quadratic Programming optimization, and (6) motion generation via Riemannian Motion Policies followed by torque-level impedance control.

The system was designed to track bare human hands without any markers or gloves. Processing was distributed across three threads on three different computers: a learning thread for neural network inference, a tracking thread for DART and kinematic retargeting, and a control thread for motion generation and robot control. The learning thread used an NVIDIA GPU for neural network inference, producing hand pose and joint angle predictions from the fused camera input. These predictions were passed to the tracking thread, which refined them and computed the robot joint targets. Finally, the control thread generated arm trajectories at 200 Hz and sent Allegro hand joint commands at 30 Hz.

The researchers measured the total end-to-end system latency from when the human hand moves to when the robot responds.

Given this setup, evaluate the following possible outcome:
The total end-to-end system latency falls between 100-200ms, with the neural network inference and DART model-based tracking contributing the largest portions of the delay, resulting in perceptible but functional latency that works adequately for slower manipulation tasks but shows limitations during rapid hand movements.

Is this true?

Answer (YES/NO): NO